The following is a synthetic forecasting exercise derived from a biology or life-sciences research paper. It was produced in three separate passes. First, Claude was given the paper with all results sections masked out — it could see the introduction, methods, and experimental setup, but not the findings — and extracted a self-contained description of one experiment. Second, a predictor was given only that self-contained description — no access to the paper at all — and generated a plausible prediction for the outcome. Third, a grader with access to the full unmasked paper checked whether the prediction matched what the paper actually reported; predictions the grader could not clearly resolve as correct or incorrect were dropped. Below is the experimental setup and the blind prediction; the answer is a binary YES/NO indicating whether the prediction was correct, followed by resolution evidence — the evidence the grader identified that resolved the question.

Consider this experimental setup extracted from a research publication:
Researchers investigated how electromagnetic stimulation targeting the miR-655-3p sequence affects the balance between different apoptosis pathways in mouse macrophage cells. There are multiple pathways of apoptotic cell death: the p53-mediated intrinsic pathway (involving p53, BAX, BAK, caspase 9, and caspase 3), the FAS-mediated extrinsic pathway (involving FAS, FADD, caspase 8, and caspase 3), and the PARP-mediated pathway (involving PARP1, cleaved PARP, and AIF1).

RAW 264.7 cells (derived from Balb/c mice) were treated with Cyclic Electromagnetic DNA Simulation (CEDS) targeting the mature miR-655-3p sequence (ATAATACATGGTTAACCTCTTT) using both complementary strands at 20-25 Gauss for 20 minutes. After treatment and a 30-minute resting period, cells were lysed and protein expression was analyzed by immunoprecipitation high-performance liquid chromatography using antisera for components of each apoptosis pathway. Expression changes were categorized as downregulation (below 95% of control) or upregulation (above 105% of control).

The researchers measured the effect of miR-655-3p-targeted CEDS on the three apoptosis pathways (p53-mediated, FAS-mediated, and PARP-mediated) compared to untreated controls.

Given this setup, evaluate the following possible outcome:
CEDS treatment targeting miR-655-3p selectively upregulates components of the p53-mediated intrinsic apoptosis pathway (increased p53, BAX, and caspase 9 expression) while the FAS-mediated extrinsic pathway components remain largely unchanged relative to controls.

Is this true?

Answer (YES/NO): NO